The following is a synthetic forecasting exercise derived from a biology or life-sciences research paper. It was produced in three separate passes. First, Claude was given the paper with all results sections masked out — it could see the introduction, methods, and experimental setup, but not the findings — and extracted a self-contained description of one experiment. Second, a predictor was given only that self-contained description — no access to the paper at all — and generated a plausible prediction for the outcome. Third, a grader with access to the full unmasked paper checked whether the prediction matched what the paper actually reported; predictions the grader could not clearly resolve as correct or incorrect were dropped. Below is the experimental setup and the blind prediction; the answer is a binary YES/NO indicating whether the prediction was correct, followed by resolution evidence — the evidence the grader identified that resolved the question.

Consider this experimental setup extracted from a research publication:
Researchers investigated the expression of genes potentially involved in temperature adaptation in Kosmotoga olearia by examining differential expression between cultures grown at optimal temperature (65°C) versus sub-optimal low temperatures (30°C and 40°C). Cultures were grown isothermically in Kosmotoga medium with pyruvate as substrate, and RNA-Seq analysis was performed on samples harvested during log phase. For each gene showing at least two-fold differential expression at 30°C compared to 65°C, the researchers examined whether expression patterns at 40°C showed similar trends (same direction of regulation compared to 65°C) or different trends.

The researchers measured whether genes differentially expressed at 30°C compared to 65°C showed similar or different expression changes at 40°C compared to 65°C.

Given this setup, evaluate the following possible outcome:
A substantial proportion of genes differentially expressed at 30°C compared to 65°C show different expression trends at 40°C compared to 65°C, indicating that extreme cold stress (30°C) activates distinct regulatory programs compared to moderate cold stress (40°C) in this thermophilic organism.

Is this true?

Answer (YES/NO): YES